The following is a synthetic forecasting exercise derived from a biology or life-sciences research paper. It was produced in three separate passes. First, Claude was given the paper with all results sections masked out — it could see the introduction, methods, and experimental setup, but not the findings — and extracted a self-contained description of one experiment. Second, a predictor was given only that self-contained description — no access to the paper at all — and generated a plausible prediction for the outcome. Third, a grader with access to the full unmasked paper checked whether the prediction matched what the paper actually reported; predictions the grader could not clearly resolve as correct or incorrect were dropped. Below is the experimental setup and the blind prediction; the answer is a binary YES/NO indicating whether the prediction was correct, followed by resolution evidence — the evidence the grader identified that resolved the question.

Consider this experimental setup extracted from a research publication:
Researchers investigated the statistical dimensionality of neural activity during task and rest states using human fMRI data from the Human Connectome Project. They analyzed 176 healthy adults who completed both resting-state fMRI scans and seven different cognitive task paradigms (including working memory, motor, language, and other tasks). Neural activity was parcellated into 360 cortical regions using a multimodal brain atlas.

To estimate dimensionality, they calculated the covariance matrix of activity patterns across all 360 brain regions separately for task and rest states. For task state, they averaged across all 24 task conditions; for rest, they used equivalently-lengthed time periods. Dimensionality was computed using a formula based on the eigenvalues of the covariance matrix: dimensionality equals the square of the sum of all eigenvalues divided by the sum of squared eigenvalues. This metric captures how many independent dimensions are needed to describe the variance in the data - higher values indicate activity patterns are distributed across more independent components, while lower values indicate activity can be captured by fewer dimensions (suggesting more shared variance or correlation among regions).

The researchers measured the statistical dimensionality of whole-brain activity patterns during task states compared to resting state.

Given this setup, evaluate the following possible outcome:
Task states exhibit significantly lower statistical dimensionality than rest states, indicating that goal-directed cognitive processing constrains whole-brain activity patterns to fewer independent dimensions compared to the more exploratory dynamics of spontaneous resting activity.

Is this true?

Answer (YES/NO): NO